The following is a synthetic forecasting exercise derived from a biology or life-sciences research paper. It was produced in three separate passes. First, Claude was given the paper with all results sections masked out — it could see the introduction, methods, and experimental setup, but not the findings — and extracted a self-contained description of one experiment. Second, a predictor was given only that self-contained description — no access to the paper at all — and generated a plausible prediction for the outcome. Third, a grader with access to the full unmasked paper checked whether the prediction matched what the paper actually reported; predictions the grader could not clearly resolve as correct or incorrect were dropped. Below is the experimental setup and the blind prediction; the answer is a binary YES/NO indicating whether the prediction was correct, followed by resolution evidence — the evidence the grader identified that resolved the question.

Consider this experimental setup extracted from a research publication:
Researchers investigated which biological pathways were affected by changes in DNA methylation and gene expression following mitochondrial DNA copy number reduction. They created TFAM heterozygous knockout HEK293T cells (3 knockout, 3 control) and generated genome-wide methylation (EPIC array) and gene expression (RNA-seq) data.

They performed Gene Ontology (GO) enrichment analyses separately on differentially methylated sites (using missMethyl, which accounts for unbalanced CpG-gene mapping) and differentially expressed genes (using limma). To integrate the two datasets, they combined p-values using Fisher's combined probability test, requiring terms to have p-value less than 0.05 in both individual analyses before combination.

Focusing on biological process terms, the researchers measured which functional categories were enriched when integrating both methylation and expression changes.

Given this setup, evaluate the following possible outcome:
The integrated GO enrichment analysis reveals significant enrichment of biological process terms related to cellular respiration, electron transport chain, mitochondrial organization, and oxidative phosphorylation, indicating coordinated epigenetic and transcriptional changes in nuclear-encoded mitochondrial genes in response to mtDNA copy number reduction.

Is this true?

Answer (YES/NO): NO